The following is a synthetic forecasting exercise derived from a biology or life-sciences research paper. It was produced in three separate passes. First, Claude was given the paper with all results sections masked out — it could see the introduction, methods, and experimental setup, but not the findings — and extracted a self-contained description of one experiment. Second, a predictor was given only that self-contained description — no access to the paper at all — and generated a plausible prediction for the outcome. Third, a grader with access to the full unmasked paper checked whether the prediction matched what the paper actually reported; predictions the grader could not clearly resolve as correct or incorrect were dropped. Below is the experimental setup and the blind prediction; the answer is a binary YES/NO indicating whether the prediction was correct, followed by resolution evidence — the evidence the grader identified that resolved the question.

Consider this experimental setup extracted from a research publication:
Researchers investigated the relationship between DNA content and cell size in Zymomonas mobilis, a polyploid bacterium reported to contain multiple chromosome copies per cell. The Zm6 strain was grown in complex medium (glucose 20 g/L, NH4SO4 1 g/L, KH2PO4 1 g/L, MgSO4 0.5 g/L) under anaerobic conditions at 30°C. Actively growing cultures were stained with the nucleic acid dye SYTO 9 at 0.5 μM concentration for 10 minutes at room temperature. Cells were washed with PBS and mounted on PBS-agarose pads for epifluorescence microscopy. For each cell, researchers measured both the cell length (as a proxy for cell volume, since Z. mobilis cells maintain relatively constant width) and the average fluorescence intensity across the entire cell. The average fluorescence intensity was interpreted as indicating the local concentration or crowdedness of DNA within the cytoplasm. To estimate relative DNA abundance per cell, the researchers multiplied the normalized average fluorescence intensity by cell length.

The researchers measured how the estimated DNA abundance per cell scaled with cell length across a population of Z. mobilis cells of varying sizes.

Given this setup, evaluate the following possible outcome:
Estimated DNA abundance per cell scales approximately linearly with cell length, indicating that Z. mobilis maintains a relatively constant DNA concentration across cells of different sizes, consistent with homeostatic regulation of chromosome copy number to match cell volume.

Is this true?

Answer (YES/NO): NO